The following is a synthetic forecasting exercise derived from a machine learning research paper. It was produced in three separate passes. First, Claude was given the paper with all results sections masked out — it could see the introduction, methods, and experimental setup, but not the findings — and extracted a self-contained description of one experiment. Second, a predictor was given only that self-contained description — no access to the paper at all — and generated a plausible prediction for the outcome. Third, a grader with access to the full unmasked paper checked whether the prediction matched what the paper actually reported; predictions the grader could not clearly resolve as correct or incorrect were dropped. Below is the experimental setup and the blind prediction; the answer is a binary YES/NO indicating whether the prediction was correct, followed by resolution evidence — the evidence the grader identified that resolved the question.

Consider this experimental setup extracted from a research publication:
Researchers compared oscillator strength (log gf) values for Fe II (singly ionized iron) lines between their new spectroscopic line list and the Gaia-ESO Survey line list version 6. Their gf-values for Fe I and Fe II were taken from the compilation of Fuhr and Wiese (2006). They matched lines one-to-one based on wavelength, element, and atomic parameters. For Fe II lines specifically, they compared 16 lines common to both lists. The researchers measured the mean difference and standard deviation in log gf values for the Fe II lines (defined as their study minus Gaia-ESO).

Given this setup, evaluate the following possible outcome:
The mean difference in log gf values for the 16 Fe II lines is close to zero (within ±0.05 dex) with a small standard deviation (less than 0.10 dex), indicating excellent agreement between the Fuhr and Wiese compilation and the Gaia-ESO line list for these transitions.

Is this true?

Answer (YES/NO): YES